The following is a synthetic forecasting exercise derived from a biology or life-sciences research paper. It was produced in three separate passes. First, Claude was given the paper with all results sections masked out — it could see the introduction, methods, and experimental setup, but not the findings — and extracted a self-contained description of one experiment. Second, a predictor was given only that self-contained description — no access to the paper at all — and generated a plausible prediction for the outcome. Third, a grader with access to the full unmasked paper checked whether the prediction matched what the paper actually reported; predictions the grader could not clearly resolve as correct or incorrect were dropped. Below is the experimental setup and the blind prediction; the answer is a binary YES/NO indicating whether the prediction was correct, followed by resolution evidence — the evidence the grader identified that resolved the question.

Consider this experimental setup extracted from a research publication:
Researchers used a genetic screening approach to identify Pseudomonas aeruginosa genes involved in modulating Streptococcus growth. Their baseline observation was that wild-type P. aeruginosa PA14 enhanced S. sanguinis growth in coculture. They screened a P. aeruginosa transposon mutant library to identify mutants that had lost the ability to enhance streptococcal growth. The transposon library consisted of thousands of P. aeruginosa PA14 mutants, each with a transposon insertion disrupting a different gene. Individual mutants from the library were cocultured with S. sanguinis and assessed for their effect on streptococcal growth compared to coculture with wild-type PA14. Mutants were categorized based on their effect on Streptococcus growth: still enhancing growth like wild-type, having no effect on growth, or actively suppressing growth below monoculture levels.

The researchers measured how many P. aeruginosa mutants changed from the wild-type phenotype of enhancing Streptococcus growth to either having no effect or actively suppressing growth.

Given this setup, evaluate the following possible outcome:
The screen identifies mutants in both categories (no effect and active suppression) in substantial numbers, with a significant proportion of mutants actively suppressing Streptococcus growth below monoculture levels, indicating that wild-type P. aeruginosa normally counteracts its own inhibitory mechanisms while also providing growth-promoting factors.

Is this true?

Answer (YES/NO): NO